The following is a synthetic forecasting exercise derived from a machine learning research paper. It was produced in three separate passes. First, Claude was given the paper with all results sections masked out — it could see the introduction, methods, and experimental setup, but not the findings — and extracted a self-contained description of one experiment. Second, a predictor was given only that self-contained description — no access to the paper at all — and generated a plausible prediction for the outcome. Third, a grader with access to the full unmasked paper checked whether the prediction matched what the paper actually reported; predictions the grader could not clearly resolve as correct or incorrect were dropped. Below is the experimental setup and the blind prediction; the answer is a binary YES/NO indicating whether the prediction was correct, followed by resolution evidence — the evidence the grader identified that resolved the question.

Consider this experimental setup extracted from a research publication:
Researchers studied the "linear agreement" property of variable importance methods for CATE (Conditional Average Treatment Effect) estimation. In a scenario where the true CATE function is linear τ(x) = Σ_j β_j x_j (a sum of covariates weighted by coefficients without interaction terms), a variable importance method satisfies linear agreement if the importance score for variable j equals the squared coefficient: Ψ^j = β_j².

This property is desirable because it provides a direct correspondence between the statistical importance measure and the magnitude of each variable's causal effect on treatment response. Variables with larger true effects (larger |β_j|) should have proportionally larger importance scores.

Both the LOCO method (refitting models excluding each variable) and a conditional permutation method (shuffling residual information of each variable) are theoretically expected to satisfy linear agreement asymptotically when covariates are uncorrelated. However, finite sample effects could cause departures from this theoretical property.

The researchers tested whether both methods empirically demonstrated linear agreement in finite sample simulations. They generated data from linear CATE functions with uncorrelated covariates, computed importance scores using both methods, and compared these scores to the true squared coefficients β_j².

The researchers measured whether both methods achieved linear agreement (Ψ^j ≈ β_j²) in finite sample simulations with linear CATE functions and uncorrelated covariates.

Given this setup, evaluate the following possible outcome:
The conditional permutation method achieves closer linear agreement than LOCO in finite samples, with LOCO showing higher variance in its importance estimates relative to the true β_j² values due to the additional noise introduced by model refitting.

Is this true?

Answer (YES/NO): YES